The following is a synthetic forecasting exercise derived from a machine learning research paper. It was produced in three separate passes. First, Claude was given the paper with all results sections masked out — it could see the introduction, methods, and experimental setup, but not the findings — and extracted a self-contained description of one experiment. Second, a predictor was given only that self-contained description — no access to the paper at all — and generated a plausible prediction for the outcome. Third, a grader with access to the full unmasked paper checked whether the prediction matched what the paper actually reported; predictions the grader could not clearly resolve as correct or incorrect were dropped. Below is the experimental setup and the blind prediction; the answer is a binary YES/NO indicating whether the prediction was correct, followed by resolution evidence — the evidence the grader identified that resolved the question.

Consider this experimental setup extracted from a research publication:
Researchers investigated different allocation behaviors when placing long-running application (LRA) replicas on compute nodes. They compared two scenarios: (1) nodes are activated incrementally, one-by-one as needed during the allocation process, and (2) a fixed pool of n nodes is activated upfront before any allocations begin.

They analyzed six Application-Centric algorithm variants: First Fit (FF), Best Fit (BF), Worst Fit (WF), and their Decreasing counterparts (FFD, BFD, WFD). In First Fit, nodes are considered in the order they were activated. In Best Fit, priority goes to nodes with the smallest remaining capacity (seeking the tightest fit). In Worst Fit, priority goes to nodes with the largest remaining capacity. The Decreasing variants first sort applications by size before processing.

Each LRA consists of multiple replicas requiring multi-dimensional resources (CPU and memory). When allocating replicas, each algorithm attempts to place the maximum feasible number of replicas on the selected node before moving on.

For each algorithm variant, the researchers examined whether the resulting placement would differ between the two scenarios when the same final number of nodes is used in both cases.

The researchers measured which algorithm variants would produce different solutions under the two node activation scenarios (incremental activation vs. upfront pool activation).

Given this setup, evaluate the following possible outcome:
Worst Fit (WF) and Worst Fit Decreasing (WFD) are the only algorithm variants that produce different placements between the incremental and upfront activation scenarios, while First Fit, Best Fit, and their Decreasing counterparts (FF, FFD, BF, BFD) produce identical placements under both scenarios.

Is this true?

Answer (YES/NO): YES